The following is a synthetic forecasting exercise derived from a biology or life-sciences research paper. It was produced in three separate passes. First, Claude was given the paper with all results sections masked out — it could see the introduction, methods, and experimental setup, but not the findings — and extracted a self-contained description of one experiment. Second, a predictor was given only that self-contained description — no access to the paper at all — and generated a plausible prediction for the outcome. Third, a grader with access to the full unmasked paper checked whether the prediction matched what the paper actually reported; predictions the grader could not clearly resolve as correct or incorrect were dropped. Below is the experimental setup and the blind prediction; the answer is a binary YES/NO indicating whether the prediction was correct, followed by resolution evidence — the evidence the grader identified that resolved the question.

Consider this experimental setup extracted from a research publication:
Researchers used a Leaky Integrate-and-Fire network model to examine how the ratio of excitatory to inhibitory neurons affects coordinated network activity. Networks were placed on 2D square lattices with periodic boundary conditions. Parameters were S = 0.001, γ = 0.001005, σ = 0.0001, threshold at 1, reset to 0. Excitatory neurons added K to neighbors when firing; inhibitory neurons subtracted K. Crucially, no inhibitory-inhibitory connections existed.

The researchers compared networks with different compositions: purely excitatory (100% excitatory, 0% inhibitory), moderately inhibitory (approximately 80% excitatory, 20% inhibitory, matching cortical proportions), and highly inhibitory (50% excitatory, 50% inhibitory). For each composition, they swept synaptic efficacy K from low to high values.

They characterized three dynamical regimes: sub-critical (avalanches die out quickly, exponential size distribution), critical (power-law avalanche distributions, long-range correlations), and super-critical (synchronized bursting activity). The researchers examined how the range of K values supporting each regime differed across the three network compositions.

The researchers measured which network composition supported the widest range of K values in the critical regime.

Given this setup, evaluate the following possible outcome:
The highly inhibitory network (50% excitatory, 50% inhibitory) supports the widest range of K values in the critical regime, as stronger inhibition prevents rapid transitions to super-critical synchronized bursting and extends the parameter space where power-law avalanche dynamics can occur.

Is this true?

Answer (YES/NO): NO